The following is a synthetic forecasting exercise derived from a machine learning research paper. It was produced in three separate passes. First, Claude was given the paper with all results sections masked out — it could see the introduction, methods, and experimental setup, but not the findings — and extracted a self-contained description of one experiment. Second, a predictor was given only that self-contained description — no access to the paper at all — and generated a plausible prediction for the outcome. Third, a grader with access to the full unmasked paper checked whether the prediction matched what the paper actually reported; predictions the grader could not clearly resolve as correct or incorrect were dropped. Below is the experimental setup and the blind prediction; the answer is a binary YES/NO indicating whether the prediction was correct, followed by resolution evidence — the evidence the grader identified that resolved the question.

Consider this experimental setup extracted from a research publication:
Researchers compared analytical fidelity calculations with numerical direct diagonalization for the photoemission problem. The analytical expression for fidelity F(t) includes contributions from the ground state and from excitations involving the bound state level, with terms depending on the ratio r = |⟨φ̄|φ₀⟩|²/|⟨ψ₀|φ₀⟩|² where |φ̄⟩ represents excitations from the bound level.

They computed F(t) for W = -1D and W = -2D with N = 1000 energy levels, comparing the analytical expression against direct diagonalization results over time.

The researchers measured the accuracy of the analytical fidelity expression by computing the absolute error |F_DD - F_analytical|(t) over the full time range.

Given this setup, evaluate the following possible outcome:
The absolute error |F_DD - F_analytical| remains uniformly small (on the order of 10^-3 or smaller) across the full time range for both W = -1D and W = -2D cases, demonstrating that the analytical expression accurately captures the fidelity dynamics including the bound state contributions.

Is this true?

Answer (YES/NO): NO